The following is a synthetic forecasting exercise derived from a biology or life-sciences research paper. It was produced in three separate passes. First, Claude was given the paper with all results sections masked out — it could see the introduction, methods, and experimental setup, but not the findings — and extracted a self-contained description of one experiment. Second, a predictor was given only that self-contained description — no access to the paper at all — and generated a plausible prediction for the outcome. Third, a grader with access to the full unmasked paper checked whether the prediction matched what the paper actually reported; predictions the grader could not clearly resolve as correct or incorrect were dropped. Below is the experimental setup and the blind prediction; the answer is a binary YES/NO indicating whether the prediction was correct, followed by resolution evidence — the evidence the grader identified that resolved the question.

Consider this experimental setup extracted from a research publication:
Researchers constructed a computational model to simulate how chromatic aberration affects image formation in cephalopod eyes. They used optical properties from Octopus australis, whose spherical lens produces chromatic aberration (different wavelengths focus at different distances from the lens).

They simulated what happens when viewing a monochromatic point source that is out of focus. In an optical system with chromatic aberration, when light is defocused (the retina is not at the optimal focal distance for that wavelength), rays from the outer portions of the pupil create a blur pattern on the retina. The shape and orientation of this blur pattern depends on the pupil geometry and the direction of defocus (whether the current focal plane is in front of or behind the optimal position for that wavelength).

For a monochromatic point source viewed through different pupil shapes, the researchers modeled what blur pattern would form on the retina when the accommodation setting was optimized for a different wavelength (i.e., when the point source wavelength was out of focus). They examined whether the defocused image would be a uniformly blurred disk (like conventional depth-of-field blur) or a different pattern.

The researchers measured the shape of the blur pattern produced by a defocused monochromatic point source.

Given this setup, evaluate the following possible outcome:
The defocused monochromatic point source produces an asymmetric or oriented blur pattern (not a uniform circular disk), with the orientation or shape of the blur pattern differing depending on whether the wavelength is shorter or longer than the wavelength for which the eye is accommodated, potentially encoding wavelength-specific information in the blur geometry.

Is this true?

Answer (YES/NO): YES